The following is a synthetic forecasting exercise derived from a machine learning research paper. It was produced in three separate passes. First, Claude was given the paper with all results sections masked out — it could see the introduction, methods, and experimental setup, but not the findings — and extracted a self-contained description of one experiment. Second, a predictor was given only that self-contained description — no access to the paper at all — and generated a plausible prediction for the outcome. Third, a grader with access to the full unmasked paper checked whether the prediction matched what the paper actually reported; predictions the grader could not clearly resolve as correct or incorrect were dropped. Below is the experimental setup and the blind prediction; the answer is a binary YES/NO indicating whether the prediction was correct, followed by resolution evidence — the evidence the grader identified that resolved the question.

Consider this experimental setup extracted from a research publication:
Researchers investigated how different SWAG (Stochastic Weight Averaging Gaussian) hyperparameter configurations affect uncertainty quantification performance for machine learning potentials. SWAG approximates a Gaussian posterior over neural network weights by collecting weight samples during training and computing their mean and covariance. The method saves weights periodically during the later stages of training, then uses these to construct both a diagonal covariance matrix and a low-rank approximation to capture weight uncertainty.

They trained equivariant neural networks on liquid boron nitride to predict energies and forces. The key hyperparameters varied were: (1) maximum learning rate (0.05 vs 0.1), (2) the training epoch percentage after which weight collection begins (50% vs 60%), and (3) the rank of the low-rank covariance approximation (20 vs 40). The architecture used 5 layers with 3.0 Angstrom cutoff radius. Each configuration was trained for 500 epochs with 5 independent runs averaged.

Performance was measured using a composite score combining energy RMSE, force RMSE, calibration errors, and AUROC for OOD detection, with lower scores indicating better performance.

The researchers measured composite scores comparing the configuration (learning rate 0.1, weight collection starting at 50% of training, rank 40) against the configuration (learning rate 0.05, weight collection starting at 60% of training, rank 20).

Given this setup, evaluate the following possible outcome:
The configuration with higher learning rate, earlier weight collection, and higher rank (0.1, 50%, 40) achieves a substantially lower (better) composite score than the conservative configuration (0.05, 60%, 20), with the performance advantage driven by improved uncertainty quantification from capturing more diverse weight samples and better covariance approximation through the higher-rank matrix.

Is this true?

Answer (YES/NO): NO